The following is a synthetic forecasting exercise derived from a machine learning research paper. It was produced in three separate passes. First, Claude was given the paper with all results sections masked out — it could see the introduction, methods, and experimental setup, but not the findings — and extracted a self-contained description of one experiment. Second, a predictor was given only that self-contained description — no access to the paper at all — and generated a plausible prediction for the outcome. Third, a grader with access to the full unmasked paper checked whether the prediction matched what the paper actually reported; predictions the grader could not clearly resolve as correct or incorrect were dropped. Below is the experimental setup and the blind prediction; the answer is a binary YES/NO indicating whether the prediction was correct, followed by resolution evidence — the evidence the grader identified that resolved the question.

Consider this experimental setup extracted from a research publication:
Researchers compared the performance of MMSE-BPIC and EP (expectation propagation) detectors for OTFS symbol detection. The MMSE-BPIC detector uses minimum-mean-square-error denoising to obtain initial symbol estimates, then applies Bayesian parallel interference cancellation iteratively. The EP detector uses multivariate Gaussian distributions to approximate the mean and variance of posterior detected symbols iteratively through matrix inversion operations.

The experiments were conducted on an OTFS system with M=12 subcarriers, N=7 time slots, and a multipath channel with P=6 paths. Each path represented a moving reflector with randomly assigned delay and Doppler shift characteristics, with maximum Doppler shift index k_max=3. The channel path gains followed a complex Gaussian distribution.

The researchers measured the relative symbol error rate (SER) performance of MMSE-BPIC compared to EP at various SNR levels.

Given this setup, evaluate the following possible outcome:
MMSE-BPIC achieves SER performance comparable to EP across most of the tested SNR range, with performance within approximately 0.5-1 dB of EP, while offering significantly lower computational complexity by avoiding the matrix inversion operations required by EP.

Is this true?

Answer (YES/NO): YES